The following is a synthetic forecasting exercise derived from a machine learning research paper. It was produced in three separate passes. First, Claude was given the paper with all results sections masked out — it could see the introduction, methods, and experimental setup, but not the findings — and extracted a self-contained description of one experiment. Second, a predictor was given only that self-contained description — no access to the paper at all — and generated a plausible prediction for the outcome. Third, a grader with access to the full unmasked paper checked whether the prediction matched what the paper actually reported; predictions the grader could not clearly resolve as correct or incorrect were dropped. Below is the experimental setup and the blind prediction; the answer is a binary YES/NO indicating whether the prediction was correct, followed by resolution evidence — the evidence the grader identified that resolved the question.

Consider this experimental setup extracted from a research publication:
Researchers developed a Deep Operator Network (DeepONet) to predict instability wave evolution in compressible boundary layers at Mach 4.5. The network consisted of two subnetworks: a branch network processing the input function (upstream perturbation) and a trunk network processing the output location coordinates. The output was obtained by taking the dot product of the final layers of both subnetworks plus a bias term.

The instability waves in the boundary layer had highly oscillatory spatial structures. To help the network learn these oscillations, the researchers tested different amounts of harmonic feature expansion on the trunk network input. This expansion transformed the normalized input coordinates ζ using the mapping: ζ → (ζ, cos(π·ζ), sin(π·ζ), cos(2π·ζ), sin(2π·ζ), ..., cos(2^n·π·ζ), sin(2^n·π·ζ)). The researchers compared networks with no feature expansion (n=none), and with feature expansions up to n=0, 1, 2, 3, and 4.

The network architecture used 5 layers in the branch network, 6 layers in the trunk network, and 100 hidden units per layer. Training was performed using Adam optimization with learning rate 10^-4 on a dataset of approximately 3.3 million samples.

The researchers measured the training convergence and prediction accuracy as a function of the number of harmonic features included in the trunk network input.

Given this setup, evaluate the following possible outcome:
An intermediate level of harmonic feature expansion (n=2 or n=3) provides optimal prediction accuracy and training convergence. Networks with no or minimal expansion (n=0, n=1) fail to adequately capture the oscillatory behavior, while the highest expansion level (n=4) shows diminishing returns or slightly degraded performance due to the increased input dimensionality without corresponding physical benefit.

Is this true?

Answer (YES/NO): NO